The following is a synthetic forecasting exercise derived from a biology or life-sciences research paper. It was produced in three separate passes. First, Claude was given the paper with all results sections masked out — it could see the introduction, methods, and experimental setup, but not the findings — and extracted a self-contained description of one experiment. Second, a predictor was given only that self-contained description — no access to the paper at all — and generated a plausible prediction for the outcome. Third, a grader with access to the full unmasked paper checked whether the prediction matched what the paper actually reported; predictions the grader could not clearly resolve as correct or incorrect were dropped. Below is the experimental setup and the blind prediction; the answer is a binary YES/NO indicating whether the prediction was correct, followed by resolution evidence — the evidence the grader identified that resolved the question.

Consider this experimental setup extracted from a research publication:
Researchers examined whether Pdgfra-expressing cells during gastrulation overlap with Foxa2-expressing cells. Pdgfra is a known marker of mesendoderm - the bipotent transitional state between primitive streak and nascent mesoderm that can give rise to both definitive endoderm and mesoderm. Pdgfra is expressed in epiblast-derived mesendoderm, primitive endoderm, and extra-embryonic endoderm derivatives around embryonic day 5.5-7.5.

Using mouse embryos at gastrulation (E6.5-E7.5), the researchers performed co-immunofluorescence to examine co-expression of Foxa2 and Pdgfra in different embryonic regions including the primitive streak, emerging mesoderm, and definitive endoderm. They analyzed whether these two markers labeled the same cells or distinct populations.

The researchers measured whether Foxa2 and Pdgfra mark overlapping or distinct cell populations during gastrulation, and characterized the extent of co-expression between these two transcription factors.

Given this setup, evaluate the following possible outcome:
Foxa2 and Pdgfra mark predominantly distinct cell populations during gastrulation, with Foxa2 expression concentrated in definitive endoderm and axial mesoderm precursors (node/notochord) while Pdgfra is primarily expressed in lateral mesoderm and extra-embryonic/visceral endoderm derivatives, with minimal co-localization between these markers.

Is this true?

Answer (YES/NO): NO